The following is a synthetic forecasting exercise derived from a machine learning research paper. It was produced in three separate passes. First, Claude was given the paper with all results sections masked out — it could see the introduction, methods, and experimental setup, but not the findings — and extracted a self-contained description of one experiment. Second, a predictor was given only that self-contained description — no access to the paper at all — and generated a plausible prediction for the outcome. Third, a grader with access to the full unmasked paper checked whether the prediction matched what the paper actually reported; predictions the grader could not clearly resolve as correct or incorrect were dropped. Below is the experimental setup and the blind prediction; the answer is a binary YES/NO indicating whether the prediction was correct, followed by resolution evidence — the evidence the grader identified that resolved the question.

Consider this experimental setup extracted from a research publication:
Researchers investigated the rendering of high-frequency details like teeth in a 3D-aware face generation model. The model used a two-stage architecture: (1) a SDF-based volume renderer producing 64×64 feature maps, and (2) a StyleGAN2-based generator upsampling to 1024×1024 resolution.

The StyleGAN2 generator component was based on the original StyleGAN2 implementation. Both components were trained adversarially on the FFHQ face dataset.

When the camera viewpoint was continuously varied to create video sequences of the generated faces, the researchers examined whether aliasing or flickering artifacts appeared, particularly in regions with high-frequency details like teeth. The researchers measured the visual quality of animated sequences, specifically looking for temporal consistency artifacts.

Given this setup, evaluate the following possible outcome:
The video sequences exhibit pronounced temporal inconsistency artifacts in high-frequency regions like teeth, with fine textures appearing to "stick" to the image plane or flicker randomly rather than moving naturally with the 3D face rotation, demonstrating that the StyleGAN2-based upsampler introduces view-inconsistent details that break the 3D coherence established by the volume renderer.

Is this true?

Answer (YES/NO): NO